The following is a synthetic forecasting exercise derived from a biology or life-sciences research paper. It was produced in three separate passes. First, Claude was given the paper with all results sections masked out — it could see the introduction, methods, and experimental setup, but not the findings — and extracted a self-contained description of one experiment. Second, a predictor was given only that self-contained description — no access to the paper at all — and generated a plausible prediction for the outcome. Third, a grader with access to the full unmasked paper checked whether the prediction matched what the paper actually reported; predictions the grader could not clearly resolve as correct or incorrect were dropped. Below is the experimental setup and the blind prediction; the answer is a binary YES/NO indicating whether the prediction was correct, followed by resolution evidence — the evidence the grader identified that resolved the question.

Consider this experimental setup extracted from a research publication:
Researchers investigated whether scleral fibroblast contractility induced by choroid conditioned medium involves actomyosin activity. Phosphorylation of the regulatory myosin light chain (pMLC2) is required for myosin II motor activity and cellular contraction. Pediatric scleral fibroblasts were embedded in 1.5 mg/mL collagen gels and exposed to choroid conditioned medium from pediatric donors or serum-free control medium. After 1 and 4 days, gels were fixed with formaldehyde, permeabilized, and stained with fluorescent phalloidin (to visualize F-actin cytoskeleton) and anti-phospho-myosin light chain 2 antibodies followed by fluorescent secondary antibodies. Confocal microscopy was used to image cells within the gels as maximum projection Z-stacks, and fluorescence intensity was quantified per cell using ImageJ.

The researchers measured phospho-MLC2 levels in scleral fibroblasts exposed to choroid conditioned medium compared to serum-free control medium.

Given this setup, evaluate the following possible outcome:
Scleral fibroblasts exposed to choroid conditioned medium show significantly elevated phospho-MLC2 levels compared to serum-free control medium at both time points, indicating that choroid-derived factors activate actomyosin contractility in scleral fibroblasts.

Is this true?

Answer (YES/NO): NO